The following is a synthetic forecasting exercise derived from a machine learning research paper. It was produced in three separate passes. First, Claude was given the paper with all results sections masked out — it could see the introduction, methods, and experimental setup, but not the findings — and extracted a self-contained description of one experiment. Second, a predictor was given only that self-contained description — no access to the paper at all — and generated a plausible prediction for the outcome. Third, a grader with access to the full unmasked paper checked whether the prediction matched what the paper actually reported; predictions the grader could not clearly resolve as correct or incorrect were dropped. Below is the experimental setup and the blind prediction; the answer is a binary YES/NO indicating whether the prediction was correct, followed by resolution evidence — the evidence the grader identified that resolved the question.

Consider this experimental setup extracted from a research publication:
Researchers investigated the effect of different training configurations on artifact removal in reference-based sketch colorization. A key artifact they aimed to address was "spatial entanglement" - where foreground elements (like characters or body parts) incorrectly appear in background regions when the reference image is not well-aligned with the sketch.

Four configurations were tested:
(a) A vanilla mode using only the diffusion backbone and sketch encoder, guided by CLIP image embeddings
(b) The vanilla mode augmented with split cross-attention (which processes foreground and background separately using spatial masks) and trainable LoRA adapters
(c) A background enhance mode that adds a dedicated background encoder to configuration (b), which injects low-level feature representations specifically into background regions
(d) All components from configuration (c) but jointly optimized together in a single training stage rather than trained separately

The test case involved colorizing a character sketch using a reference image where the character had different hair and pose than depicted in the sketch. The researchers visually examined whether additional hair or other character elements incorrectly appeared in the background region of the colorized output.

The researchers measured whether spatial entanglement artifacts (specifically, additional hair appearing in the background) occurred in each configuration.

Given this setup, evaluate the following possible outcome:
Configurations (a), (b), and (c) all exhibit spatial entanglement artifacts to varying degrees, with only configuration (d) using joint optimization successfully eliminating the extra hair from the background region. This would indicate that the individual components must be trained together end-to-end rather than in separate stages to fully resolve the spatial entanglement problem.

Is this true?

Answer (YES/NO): NO